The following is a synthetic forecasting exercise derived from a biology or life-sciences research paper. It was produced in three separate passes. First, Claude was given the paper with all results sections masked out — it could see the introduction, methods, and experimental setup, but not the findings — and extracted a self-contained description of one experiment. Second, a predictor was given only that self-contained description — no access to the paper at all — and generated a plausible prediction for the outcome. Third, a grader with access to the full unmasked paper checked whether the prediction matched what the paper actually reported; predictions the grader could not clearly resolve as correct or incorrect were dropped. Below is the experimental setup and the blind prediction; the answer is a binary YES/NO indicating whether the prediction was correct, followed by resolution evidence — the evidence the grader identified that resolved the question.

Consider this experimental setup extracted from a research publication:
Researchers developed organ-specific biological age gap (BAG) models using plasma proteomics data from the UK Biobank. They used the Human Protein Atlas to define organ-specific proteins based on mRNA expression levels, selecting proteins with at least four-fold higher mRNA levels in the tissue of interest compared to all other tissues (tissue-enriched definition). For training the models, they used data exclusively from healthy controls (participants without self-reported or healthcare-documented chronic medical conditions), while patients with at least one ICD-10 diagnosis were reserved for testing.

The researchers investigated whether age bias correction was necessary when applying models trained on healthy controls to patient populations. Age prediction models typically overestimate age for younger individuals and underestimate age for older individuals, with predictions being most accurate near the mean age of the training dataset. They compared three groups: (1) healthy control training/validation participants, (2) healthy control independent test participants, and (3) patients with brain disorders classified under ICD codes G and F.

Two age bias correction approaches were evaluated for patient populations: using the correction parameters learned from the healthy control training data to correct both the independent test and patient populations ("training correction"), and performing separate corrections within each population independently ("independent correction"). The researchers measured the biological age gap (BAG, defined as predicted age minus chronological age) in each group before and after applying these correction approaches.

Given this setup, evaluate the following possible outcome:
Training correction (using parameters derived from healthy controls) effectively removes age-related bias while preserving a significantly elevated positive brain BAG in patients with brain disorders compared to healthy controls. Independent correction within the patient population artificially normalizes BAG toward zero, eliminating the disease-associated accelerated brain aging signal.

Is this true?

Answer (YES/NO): YES